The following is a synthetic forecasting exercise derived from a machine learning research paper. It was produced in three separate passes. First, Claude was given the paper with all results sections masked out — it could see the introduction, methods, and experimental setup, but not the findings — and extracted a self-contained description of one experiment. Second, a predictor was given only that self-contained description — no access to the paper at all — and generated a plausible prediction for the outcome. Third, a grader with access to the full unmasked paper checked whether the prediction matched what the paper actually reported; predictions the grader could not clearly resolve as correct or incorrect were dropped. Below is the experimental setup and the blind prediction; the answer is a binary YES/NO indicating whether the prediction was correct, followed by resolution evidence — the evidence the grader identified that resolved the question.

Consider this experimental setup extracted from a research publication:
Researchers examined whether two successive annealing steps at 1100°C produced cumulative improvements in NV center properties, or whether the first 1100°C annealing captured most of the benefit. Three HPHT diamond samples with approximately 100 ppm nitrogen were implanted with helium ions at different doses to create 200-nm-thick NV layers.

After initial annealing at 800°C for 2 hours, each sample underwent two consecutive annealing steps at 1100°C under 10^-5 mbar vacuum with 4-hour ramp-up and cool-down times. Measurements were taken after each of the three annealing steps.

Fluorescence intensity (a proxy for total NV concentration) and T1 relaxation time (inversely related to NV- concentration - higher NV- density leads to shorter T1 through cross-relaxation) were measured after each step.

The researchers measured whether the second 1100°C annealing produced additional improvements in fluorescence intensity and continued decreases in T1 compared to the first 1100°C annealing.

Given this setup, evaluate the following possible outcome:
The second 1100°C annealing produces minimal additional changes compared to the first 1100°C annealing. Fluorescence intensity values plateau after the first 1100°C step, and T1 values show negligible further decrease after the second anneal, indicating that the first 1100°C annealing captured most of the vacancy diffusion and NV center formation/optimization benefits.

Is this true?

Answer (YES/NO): YES